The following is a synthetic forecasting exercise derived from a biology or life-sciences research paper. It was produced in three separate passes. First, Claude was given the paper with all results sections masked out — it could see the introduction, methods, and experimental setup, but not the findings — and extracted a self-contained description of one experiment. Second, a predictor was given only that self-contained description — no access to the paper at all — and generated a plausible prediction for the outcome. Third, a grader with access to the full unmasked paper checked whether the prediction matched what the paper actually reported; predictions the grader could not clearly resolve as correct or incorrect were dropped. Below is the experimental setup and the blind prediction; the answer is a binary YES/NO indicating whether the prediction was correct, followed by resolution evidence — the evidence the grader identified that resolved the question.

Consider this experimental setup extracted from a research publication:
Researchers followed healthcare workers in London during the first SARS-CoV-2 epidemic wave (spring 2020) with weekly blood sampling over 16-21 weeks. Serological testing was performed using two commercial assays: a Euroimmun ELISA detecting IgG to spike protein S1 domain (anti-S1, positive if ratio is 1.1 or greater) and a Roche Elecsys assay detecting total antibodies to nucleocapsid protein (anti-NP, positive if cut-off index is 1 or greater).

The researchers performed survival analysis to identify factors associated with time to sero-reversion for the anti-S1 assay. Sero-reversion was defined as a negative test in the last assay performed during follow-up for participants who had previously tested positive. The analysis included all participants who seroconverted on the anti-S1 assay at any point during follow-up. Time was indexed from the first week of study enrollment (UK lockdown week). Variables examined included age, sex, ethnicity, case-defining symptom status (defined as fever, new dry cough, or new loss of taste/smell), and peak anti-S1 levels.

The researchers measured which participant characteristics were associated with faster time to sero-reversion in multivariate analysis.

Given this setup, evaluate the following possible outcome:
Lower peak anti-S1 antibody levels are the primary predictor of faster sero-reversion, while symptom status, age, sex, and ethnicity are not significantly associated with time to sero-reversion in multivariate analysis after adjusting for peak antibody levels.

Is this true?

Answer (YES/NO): YES